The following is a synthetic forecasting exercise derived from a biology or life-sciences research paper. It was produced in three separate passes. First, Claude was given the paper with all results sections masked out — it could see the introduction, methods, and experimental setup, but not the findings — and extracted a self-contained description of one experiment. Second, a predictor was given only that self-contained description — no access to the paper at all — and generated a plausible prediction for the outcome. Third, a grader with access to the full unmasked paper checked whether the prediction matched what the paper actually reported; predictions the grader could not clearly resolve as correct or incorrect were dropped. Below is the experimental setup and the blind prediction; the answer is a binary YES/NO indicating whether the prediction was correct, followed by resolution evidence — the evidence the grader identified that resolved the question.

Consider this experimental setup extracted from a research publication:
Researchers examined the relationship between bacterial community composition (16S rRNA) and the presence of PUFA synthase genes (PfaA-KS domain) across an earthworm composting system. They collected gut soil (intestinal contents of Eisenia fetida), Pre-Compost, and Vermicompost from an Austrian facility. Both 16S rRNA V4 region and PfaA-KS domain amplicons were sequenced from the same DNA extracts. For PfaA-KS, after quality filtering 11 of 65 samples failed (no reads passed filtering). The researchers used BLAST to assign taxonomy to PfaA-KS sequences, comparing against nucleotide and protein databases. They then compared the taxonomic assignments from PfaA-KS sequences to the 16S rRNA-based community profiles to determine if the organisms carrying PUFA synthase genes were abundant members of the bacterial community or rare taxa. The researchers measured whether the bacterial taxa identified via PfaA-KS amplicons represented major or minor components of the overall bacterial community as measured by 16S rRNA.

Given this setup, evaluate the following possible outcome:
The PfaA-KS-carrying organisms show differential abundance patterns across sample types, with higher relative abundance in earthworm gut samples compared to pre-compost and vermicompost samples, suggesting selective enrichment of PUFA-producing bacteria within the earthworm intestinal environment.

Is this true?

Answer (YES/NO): NO